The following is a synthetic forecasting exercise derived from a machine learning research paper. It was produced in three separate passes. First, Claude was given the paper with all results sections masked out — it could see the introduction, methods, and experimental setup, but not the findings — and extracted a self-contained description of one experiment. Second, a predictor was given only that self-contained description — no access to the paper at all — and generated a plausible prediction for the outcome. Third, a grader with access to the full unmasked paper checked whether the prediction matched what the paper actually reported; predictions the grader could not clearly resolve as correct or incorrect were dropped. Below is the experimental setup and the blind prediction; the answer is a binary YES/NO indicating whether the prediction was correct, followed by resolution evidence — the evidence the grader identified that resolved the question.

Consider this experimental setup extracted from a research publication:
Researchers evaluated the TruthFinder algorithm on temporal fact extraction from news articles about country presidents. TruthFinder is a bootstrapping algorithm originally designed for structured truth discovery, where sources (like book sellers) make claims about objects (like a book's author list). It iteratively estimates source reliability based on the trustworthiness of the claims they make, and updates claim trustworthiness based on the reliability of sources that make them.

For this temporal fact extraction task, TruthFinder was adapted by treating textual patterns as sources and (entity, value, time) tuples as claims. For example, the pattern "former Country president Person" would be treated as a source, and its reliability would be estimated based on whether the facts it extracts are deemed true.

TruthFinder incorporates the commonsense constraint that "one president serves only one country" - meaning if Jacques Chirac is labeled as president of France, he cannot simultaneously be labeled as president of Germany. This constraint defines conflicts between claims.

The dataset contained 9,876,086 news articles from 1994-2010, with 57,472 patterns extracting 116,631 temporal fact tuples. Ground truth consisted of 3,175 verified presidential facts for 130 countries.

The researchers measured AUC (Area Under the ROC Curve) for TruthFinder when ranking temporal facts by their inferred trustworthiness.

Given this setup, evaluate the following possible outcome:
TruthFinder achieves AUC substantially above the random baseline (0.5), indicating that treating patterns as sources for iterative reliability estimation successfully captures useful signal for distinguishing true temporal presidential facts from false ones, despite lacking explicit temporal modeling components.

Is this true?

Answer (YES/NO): NO